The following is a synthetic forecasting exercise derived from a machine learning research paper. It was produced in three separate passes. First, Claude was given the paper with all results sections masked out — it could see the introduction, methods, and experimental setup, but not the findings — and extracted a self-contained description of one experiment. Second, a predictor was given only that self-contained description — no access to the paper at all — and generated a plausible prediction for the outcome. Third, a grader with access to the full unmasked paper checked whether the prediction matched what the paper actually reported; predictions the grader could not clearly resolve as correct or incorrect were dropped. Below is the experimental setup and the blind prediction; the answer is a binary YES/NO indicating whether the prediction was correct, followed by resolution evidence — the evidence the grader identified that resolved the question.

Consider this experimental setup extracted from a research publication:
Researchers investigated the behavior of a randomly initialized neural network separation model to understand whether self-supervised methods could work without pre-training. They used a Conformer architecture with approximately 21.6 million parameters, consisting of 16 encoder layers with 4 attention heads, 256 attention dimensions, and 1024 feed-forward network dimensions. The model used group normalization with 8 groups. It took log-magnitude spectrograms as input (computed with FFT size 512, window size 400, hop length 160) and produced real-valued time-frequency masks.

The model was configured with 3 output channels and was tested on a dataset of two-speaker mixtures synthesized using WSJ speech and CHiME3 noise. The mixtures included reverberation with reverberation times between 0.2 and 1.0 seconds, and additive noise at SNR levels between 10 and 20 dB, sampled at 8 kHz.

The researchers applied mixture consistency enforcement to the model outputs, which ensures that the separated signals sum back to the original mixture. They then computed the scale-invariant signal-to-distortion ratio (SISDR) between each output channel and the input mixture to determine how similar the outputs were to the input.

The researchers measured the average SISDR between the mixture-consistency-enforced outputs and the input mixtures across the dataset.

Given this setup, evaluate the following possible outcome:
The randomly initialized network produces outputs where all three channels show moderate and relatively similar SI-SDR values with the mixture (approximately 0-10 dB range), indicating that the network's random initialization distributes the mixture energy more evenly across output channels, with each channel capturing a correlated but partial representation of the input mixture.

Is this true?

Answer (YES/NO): NO